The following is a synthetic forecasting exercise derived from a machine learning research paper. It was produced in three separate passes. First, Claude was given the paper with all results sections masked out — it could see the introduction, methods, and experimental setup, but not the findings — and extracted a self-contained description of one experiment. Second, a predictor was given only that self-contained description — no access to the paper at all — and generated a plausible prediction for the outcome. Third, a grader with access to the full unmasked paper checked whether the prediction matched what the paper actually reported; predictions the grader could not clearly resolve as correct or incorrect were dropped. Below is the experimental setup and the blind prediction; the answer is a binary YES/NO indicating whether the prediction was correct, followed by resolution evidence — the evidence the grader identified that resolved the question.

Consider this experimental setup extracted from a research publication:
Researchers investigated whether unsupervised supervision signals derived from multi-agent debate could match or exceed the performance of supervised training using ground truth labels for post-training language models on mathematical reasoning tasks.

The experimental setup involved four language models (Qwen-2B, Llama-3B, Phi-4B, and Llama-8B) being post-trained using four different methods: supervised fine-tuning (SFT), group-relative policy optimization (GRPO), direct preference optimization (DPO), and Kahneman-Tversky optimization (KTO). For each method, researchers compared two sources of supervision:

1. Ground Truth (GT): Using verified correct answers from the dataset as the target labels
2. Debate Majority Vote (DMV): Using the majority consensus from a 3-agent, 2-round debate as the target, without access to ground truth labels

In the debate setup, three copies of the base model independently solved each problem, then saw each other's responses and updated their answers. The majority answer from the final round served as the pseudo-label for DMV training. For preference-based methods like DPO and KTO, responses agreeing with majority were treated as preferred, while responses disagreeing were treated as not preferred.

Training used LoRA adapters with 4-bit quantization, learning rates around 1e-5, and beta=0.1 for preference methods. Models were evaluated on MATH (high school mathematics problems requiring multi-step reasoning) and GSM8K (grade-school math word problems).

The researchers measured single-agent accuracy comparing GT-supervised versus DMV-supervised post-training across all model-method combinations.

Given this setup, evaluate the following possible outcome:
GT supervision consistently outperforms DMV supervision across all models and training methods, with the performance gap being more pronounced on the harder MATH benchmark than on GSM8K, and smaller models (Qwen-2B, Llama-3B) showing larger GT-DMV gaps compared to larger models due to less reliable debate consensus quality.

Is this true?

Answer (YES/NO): NO